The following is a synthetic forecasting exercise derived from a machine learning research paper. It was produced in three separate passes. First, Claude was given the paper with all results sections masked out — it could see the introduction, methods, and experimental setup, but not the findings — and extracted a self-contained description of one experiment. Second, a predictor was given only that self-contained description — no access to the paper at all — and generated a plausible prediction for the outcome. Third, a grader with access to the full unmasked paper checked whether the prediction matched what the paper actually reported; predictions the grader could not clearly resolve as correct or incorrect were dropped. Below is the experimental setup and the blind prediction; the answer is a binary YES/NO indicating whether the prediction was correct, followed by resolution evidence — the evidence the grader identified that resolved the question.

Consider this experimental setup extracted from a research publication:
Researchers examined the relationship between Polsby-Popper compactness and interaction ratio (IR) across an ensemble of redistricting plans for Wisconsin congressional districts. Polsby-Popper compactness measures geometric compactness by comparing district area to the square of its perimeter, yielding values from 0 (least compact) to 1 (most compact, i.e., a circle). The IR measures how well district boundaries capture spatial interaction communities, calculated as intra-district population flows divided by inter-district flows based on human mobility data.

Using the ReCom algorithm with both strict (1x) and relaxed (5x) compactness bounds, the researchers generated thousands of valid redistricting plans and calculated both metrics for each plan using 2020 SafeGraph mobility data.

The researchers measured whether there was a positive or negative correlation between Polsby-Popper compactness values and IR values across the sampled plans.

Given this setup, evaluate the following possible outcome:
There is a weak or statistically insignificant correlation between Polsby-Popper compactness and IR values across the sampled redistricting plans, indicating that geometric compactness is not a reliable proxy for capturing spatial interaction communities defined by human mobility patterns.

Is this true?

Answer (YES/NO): NO